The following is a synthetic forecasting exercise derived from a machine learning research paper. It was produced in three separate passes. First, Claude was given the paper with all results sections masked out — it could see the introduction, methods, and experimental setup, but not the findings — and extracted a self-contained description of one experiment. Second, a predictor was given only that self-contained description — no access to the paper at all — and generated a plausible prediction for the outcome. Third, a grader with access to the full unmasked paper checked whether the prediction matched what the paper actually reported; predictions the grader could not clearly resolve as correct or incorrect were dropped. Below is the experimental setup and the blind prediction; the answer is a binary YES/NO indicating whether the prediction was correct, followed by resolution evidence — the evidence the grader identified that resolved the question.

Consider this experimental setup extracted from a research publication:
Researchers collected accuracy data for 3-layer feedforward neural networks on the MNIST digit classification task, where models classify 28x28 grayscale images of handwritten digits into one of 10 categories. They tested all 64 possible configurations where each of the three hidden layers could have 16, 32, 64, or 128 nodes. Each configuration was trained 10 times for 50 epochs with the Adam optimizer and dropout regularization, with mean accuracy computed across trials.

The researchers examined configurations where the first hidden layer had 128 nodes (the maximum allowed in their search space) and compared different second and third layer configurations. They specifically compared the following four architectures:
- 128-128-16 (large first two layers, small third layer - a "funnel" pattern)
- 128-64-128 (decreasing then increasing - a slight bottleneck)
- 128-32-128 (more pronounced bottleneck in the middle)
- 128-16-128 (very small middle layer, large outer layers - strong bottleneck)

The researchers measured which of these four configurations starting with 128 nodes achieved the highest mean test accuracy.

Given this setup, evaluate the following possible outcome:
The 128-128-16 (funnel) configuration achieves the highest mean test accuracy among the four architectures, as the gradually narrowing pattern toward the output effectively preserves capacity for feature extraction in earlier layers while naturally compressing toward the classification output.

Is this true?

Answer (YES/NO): YES